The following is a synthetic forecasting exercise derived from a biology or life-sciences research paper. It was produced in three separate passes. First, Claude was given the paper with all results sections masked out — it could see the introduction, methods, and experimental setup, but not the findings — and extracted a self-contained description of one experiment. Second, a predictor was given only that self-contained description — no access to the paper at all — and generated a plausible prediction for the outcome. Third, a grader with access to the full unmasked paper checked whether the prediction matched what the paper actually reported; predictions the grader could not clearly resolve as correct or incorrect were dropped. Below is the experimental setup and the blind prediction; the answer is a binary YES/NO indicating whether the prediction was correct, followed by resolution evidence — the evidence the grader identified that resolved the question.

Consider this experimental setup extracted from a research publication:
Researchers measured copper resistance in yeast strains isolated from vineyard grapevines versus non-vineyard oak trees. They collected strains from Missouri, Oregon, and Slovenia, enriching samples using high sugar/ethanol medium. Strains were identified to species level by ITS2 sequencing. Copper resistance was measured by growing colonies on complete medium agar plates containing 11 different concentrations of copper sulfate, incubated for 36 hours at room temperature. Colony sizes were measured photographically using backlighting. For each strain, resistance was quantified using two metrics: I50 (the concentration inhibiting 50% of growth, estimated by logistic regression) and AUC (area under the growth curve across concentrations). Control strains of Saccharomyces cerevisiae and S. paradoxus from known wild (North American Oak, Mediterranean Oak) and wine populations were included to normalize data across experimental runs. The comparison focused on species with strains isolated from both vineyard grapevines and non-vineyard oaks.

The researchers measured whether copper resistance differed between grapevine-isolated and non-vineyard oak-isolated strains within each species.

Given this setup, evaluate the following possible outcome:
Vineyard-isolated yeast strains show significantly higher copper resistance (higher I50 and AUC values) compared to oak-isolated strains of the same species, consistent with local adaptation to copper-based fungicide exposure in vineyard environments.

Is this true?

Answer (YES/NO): NO